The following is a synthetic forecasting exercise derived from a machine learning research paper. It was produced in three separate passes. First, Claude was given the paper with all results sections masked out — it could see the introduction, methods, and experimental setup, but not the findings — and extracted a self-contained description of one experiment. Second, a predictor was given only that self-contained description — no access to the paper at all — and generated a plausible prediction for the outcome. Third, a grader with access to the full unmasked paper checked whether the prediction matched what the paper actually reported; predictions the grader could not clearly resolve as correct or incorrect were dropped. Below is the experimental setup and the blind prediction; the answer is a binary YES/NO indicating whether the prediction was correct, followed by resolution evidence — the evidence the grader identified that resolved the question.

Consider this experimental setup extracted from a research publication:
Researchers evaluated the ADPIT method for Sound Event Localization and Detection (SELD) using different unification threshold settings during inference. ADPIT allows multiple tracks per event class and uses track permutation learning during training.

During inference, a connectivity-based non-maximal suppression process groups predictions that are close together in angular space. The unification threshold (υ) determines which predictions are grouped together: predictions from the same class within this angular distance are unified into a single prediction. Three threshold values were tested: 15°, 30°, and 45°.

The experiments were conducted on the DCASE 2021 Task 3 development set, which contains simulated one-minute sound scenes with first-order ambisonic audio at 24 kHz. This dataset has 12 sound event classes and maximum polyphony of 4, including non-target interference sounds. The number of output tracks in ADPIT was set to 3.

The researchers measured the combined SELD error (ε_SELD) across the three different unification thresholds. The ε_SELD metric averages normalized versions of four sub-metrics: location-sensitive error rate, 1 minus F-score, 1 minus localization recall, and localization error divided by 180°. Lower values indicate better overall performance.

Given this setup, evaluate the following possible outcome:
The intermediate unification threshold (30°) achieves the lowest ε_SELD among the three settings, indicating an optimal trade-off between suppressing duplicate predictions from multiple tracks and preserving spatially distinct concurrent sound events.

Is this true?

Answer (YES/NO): NO